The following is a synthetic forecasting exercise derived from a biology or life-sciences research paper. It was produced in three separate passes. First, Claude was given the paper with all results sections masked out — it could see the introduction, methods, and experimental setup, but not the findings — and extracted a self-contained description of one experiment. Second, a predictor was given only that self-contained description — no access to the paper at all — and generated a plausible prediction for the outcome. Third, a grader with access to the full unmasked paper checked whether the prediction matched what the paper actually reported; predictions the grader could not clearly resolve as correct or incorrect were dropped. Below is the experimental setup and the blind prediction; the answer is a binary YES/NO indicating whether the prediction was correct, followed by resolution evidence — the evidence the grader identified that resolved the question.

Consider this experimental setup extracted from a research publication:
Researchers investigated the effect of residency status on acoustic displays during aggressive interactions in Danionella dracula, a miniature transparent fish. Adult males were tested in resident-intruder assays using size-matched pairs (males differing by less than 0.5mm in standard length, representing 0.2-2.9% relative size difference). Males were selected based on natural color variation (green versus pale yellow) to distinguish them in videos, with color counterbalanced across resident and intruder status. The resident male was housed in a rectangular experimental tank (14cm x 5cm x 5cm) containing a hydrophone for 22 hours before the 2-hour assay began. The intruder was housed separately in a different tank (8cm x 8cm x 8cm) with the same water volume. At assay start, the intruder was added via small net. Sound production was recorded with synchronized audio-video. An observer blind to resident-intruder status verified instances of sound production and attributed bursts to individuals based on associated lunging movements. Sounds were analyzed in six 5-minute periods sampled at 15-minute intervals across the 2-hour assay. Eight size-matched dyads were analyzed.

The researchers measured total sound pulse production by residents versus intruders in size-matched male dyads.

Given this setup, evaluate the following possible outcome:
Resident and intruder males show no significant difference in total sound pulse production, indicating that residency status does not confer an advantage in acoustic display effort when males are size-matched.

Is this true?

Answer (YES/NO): NO